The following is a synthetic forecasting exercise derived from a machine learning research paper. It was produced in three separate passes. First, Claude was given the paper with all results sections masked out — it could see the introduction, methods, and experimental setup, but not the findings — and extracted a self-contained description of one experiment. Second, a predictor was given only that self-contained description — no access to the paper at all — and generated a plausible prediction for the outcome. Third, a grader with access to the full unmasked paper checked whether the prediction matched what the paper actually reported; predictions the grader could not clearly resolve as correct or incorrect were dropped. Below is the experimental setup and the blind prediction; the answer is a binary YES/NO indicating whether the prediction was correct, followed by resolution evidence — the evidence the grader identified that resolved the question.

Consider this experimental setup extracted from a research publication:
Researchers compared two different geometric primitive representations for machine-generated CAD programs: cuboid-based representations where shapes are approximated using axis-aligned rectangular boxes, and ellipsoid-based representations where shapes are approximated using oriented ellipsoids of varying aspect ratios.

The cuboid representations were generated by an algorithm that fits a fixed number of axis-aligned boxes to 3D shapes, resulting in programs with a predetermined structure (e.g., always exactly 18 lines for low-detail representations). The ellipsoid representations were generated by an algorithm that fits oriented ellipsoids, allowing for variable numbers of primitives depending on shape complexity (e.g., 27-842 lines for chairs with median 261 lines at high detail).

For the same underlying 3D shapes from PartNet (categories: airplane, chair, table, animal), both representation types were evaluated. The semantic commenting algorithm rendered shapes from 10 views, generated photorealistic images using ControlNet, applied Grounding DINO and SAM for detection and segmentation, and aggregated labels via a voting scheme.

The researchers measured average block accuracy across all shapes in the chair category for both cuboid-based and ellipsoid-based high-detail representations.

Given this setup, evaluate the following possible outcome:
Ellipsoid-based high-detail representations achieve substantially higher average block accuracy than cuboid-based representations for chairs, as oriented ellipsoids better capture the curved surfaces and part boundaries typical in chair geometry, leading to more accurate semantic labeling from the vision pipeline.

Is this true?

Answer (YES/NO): NO